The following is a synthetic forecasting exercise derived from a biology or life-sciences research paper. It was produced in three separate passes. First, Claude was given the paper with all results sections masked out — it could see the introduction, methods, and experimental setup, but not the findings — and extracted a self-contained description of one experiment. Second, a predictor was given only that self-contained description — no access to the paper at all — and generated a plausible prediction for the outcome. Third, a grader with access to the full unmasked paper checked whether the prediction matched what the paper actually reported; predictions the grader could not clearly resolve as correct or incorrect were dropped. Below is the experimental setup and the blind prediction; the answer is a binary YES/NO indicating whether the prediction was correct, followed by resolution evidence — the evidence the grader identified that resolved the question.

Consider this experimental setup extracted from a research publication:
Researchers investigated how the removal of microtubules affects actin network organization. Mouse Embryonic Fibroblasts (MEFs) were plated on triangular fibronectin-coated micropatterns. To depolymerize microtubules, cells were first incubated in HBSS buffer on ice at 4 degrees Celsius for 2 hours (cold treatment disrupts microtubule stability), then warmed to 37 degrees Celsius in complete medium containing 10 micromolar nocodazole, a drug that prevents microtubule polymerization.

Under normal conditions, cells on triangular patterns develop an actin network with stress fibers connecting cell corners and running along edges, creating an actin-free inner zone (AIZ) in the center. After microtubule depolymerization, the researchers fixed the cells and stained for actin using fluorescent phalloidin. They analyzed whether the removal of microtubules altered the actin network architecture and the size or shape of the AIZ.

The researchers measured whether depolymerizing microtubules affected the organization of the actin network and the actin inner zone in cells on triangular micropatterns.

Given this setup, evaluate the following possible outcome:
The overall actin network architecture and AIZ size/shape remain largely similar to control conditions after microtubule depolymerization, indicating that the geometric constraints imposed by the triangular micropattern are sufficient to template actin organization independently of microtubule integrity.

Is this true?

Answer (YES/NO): NO